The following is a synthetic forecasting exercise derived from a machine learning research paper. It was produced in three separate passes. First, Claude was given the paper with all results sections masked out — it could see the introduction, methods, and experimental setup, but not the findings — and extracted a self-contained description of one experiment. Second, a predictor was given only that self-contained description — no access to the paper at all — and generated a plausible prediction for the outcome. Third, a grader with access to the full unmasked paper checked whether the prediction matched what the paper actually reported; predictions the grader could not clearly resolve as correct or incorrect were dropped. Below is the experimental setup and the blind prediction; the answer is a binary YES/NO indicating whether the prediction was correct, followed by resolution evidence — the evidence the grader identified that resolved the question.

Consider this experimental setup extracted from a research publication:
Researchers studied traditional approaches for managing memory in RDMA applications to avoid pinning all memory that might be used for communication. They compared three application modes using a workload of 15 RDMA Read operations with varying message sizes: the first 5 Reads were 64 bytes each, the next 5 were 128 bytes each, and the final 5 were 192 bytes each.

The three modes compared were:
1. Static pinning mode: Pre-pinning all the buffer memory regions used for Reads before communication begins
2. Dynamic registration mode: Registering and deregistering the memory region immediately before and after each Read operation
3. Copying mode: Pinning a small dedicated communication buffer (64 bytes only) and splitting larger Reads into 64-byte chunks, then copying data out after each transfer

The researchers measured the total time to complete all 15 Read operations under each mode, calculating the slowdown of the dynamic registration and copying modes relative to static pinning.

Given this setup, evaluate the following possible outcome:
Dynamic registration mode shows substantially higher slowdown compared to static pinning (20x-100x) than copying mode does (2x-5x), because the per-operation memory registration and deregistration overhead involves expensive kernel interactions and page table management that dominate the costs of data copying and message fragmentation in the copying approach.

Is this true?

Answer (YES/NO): NO